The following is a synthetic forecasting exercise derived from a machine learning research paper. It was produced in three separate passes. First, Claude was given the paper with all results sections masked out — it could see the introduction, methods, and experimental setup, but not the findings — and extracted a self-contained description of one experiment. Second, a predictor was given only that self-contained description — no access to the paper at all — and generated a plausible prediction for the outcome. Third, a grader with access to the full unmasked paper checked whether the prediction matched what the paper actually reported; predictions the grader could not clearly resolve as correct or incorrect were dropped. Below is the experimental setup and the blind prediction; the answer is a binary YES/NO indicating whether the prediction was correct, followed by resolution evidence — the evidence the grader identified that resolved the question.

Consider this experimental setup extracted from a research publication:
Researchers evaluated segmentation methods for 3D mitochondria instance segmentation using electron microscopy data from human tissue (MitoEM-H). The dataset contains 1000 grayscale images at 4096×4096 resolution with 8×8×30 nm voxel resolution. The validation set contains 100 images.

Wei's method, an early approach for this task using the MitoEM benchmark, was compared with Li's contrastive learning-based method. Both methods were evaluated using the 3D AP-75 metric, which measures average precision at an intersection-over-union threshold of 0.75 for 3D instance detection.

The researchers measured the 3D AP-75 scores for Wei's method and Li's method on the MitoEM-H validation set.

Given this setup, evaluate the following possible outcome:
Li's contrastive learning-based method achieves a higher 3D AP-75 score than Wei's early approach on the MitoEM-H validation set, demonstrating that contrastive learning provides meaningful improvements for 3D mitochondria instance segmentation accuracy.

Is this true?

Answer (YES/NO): YES